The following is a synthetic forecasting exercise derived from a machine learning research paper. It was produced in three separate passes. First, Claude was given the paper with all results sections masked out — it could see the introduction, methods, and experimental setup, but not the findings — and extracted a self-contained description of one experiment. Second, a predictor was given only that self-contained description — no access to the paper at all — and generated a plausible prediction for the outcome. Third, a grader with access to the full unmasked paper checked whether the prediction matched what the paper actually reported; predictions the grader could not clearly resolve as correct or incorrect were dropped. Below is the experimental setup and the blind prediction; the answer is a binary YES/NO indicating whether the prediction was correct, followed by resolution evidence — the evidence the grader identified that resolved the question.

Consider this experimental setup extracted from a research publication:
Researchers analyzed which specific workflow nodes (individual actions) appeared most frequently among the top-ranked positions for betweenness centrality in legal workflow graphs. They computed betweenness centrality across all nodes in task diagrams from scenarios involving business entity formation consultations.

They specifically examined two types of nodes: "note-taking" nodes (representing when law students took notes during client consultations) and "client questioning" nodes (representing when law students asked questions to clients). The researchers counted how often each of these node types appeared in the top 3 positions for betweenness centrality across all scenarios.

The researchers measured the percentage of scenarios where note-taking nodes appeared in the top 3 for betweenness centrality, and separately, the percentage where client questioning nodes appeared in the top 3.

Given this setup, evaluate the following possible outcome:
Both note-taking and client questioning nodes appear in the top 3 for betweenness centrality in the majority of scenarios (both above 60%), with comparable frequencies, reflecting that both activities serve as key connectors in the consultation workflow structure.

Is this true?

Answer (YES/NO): NO